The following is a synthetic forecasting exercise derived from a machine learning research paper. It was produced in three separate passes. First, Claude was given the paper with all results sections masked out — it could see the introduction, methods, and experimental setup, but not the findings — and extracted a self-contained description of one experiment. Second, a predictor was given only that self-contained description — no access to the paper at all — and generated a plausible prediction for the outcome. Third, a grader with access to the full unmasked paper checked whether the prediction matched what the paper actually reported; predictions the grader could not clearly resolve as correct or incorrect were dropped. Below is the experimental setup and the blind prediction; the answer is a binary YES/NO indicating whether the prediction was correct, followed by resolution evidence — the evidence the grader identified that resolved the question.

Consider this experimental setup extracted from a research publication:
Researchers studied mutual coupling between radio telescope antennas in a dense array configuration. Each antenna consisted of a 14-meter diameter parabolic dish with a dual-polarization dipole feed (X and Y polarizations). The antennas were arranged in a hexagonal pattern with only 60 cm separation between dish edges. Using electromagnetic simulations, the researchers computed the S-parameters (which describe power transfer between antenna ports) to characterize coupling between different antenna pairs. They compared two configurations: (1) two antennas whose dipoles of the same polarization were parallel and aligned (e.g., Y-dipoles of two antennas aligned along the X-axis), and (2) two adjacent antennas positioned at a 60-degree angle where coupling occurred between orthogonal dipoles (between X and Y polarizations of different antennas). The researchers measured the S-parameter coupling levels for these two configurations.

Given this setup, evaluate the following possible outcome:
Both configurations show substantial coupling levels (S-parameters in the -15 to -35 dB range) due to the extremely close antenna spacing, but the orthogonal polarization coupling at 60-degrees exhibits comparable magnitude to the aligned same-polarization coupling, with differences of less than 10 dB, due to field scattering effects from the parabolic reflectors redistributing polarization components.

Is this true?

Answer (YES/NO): NO